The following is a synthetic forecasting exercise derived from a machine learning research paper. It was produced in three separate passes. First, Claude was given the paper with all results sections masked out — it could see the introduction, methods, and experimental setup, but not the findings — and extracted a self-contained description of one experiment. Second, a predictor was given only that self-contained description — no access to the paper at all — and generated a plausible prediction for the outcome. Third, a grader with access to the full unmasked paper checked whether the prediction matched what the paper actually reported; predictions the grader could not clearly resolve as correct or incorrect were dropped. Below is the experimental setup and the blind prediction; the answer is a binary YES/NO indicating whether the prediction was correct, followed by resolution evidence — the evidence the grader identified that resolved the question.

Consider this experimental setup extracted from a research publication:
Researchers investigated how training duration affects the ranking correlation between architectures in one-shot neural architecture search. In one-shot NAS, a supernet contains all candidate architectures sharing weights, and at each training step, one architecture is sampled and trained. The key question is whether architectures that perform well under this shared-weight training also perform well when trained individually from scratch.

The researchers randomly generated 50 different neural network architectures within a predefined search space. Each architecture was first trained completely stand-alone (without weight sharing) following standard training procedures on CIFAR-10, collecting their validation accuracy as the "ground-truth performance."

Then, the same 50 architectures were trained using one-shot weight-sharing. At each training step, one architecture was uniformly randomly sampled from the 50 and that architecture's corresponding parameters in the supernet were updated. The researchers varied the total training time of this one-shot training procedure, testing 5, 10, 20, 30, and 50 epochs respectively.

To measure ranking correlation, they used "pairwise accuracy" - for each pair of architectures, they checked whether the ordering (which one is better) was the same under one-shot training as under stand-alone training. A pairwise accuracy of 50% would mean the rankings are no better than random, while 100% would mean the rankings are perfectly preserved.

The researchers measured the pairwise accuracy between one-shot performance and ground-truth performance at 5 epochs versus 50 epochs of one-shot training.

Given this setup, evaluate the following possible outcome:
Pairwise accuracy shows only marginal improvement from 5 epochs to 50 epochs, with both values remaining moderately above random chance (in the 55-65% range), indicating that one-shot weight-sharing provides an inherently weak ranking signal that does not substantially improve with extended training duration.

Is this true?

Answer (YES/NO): NO